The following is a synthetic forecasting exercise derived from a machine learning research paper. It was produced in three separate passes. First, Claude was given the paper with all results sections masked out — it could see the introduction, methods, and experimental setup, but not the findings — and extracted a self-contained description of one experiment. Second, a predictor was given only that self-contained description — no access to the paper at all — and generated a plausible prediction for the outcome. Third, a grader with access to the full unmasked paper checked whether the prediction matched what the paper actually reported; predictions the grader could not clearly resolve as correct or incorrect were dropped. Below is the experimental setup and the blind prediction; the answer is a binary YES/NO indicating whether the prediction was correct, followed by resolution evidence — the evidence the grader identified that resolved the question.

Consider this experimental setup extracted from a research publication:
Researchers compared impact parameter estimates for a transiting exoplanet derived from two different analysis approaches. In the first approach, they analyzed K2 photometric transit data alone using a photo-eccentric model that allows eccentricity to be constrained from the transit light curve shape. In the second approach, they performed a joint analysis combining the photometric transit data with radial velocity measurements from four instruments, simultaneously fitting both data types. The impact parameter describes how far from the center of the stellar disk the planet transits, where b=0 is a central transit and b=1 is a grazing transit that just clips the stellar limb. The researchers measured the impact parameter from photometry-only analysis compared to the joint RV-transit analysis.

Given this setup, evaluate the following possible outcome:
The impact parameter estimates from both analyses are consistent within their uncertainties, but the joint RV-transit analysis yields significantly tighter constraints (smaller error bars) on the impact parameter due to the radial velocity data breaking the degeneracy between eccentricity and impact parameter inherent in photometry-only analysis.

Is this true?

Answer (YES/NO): NO